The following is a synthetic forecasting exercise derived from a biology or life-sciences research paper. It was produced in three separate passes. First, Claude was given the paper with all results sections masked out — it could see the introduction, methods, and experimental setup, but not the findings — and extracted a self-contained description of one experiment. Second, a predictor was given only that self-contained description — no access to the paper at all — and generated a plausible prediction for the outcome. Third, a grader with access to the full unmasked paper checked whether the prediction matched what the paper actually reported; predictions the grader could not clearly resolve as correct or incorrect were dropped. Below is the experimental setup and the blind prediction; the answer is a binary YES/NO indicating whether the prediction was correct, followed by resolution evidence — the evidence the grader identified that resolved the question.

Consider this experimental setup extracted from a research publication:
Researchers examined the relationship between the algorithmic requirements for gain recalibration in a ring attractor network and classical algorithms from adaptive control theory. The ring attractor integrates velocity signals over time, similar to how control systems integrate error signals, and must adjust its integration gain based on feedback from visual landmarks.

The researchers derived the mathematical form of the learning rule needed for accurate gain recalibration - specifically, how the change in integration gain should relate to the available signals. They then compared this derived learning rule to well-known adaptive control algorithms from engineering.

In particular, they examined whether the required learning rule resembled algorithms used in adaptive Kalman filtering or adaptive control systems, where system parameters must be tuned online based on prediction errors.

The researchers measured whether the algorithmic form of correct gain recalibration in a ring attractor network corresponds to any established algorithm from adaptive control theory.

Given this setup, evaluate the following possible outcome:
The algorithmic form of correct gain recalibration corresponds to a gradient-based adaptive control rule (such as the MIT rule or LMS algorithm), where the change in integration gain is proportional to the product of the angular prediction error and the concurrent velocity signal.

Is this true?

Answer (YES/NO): YES